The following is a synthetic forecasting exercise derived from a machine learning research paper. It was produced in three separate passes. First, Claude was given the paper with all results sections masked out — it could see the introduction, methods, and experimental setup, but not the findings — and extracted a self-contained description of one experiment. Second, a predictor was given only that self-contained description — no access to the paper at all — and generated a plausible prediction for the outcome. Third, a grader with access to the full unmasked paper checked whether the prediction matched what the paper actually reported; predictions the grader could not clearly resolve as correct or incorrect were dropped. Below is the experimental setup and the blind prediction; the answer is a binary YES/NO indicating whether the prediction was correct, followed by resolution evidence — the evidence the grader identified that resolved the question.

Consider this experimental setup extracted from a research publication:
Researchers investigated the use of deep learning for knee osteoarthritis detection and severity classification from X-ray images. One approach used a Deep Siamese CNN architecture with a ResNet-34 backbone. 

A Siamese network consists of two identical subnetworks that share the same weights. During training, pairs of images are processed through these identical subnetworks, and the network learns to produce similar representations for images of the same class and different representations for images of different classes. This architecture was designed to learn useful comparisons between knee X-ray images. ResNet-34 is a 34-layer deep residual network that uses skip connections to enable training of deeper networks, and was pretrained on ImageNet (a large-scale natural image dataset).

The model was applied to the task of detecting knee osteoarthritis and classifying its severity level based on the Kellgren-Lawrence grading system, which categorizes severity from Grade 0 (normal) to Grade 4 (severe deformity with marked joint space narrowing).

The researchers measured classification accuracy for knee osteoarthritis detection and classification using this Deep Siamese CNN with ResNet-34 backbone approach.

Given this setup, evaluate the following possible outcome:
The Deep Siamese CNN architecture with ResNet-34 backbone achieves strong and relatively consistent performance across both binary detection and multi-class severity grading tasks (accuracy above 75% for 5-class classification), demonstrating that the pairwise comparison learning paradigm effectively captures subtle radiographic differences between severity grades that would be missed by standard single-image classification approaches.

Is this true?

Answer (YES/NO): NO